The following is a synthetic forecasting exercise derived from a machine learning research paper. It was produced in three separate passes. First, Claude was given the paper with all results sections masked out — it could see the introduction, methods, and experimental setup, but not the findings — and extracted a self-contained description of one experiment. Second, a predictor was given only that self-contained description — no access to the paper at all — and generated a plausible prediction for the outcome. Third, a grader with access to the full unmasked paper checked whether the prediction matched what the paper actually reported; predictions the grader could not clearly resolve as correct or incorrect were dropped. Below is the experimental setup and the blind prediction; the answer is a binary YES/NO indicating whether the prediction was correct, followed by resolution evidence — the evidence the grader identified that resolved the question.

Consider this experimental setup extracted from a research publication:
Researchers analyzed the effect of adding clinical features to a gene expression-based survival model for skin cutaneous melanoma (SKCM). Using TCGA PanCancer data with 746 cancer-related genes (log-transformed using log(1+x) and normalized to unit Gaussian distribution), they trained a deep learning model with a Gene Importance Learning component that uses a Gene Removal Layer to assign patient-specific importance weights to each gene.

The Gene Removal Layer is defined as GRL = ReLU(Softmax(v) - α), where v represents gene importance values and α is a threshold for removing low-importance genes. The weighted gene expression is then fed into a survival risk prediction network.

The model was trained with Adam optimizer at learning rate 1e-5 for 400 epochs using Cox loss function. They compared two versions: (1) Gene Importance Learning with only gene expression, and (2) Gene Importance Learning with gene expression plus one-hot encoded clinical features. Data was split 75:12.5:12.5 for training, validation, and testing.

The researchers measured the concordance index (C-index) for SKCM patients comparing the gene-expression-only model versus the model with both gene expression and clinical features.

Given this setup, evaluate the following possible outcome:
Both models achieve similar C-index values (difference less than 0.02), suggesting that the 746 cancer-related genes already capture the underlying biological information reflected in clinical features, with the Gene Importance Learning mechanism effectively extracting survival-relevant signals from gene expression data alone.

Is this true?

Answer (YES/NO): NO